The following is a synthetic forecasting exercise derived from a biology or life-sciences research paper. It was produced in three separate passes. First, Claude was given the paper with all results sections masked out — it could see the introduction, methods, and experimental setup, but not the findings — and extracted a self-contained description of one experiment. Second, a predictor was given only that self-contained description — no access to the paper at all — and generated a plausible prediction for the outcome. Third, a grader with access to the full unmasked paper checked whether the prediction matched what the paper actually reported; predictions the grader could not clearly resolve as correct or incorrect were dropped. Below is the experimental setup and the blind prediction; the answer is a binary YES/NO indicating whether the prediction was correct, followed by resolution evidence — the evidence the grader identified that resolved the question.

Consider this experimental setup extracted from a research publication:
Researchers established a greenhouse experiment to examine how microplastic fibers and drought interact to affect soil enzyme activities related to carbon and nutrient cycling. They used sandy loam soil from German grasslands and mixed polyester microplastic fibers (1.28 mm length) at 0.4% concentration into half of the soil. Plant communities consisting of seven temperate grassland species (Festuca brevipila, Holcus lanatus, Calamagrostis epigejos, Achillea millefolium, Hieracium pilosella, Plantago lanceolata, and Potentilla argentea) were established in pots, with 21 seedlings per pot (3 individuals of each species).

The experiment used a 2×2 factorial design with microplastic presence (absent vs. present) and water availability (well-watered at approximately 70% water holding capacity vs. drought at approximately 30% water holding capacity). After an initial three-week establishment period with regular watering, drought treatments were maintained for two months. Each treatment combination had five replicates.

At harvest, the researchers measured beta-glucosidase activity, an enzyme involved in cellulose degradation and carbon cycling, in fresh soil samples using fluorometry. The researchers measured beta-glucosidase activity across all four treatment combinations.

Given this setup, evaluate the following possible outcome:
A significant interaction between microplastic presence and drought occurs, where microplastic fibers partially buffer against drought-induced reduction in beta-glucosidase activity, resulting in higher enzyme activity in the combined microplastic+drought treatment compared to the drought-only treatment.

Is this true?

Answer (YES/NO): NO